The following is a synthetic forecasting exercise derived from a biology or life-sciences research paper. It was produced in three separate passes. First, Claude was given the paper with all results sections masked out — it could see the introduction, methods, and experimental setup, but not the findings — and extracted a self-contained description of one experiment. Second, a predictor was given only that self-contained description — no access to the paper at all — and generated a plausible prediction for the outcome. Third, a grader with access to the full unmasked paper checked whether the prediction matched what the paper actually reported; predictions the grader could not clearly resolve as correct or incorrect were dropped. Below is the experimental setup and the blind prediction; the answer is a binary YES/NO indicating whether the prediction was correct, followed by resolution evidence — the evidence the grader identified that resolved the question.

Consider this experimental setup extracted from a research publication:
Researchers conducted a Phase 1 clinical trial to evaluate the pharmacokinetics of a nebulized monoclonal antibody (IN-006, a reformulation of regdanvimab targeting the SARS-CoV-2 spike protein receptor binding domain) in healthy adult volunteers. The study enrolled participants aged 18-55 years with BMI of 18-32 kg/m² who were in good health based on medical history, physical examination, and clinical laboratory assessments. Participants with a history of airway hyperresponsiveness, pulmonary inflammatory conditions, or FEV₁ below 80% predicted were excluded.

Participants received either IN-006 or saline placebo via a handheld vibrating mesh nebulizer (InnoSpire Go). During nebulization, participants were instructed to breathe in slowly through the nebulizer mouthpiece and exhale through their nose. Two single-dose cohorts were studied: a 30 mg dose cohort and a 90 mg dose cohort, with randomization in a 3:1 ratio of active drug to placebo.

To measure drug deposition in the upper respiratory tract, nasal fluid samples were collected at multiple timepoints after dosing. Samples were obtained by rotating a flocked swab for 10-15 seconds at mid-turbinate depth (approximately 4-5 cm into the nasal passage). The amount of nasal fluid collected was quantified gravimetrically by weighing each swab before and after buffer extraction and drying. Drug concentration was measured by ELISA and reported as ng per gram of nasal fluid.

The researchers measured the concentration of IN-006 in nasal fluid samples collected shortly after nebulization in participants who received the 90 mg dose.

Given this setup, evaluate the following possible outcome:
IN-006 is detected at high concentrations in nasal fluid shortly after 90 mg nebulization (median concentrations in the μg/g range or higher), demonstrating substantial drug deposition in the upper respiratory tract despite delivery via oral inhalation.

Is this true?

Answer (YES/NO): YES